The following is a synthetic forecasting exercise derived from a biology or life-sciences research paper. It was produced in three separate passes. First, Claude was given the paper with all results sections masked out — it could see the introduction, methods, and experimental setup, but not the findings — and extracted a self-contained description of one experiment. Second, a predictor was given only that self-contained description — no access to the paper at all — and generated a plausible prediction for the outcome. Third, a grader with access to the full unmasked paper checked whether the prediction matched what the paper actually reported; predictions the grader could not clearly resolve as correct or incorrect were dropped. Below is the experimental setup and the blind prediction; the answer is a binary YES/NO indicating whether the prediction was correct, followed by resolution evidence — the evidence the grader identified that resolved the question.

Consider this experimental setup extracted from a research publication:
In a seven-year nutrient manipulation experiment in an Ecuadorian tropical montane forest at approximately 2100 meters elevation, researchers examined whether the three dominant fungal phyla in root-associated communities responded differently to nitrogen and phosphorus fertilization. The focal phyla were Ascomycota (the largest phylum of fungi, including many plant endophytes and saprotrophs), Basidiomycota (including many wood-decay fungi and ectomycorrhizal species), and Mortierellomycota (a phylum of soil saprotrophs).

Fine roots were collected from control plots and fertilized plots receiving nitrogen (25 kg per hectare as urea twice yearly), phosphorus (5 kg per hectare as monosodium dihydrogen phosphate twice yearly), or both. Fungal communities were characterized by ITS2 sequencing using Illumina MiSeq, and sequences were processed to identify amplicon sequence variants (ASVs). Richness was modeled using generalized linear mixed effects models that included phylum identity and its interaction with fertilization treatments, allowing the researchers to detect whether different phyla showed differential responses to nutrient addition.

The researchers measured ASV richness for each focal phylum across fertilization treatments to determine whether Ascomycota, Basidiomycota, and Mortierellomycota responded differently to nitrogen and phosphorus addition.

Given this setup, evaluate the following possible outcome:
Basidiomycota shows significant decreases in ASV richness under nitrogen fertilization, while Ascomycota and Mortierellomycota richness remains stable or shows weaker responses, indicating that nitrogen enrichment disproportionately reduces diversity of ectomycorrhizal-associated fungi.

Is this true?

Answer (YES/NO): NO